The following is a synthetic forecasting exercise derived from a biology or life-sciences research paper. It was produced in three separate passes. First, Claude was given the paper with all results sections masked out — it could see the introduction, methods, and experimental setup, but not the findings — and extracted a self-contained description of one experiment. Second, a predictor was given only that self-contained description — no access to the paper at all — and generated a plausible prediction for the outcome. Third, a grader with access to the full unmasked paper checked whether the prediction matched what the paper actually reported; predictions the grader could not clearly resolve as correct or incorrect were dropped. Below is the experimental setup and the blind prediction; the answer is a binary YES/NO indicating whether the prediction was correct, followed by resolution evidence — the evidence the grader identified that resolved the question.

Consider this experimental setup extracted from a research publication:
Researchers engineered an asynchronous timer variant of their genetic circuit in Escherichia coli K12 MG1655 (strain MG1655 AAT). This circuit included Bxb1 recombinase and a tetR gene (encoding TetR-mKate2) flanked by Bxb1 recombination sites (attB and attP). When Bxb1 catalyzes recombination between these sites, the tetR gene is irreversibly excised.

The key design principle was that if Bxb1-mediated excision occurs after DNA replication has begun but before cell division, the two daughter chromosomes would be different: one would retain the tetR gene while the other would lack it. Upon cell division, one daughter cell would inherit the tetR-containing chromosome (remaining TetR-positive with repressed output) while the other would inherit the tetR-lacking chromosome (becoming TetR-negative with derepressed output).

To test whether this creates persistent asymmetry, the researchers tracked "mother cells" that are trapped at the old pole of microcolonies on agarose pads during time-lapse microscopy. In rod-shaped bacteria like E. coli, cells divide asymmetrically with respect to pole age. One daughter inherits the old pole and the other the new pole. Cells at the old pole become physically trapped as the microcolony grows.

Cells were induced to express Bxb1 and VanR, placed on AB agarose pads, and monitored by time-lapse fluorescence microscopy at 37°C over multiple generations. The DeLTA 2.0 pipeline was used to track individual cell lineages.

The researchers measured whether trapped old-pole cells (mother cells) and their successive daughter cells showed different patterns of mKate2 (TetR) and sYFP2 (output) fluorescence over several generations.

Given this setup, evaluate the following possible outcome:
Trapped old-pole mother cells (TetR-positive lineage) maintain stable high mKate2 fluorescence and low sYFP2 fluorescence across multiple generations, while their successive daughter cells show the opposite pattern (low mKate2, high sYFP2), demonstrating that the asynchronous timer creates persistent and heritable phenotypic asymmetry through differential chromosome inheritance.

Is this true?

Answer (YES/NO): NO